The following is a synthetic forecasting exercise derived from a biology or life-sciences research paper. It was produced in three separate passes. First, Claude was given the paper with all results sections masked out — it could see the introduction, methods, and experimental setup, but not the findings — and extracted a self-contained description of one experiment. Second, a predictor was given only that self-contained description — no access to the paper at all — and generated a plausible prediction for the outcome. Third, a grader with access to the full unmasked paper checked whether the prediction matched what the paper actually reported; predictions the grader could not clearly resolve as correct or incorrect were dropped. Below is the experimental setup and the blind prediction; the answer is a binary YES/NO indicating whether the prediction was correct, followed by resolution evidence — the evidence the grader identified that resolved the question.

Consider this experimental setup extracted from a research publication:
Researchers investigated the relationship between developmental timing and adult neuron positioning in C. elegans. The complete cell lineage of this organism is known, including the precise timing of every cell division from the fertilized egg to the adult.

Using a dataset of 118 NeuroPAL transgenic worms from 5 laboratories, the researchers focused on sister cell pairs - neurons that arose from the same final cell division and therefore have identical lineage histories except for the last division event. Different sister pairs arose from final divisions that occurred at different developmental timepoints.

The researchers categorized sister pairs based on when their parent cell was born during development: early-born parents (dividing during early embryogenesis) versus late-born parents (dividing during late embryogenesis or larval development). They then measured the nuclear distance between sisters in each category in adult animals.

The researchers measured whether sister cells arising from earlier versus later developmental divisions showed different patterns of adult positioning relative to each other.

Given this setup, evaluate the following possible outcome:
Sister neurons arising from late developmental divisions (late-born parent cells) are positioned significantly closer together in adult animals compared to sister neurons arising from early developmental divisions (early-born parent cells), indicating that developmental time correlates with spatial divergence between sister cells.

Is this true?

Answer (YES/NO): NO